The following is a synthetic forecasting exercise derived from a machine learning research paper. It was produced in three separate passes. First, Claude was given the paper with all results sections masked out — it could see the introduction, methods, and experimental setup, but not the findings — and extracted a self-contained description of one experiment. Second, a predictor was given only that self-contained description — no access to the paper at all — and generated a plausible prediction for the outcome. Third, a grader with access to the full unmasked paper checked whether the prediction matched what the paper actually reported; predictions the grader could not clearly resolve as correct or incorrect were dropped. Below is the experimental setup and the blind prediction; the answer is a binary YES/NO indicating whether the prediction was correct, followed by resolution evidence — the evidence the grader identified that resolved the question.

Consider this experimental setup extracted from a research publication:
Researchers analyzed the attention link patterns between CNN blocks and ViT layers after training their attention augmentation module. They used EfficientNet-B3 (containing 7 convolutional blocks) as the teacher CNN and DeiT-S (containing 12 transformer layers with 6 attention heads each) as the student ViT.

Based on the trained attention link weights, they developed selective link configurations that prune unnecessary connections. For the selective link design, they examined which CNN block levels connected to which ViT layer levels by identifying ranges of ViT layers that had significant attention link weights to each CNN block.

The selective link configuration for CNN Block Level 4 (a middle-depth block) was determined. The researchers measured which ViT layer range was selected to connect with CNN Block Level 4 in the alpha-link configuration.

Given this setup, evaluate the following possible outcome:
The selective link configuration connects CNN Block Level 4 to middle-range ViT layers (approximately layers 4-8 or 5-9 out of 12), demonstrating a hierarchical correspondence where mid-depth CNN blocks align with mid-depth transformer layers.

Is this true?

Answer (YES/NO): NO